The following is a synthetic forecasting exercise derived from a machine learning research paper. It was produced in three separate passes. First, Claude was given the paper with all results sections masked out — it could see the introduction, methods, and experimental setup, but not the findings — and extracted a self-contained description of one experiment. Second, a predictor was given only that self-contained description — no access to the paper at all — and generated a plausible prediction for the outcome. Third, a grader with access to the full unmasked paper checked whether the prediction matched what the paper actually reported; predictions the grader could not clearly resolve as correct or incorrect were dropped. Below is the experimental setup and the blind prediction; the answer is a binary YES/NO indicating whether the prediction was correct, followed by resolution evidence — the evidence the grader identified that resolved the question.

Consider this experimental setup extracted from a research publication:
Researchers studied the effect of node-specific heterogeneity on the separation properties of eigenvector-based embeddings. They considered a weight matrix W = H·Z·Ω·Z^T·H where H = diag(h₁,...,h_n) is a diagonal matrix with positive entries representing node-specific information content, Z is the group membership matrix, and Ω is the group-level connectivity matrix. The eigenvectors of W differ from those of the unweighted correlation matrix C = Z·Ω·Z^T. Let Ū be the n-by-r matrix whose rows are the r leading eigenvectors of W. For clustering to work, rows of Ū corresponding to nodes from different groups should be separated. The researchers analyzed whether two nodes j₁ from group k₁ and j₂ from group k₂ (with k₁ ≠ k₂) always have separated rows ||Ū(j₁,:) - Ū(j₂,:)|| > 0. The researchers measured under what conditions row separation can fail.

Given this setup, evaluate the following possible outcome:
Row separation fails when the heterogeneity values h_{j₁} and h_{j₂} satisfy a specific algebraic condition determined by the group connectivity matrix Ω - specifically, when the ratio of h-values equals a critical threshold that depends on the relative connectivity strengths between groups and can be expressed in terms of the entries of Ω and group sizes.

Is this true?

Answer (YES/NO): NO